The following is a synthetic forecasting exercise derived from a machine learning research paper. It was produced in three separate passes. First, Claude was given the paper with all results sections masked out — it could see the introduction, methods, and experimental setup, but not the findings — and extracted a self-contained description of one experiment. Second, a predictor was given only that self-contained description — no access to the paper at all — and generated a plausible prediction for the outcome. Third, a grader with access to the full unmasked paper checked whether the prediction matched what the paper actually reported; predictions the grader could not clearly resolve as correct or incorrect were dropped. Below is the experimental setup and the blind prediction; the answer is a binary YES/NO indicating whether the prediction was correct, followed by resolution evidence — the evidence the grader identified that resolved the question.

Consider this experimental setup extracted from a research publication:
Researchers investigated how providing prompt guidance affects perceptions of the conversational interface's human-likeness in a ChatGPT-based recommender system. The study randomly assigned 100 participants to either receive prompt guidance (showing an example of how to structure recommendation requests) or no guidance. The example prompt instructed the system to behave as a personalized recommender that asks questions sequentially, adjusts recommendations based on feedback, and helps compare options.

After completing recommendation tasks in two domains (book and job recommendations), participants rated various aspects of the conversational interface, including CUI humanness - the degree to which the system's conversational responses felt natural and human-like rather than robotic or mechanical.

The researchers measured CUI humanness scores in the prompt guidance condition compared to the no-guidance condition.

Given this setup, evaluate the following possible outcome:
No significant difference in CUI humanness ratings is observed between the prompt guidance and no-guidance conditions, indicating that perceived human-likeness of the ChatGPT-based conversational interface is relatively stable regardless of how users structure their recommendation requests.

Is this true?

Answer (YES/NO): YES